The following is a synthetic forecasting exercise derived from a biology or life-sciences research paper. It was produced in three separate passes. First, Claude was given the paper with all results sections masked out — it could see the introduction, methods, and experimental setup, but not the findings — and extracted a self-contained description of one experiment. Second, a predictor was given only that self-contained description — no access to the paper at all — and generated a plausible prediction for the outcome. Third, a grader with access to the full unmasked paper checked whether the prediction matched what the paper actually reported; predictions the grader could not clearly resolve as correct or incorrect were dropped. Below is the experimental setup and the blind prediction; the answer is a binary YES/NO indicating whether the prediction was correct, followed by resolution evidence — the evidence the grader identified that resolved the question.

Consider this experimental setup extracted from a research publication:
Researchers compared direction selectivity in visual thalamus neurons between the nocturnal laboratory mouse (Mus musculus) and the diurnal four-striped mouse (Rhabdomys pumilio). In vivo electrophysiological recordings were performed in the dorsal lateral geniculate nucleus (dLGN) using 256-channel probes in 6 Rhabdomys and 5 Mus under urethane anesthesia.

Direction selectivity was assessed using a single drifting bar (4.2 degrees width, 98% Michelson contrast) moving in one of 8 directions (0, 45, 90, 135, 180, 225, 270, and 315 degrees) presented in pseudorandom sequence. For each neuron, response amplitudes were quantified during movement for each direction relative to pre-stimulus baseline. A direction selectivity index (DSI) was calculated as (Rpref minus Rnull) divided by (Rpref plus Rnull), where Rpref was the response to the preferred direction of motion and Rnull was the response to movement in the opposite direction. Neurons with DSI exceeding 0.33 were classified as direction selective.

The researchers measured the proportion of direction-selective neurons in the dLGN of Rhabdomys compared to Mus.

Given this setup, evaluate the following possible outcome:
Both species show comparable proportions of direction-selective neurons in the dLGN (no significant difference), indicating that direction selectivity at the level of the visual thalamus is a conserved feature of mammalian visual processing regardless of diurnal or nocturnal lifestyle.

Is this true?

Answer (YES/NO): YES